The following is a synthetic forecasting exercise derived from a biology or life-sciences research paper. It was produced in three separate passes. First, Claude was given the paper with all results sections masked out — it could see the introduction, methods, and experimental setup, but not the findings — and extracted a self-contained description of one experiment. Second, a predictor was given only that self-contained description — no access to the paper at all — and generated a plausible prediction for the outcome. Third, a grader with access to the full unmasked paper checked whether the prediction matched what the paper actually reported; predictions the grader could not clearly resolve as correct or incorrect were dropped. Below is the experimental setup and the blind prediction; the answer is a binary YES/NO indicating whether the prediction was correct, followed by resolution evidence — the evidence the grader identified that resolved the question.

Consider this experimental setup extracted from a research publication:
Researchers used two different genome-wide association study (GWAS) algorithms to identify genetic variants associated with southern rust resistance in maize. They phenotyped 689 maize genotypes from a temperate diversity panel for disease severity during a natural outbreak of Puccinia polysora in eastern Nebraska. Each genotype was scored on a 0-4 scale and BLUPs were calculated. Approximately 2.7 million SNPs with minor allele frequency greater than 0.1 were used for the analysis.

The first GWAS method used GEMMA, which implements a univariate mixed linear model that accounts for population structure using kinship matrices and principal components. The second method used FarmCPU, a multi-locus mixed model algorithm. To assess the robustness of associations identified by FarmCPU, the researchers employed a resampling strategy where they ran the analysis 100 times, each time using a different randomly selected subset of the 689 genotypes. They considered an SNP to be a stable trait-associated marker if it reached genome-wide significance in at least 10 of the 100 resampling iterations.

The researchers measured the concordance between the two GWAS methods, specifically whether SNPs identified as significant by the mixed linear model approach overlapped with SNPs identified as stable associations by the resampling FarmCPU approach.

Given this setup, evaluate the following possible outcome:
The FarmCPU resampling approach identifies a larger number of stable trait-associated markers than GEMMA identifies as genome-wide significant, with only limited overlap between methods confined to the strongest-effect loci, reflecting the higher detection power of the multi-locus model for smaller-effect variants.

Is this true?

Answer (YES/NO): NO